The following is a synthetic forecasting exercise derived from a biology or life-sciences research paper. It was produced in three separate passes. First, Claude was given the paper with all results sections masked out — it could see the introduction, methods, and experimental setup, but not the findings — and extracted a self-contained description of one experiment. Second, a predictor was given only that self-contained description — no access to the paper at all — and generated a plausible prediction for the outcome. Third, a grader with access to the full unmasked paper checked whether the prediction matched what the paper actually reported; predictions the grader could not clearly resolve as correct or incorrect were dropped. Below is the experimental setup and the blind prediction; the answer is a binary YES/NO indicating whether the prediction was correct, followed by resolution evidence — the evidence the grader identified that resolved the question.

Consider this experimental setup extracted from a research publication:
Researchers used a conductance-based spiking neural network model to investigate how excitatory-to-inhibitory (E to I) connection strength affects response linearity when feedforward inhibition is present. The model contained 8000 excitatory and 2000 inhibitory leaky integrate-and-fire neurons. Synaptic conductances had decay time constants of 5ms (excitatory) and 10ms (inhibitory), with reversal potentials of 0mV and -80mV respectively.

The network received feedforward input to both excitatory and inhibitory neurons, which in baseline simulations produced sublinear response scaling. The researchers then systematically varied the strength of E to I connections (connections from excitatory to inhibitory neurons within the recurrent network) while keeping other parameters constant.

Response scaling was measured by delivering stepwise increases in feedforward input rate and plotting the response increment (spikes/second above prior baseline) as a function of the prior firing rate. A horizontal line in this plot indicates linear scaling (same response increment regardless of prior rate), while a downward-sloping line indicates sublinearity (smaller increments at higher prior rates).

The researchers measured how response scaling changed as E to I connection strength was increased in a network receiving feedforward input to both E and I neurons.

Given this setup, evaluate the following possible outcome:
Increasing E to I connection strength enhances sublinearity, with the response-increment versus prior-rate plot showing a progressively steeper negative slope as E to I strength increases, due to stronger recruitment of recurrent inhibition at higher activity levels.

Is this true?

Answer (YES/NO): NO